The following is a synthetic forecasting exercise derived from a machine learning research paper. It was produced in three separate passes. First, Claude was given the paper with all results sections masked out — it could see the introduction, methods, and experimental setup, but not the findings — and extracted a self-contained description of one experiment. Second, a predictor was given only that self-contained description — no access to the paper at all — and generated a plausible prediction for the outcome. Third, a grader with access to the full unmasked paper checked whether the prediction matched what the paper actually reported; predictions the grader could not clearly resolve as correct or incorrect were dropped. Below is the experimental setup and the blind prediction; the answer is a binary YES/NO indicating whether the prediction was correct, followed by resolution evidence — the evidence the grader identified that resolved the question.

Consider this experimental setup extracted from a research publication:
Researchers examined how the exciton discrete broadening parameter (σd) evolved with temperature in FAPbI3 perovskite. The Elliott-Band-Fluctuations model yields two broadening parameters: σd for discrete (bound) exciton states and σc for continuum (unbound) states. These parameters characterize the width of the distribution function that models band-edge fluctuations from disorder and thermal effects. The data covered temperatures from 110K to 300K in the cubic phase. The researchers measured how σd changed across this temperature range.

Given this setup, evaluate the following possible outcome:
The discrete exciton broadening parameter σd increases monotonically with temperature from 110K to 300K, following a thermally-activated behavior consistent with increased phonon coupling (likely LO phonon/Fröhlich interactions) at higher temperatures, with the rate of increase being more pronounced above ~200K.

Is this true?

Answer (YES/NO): NO